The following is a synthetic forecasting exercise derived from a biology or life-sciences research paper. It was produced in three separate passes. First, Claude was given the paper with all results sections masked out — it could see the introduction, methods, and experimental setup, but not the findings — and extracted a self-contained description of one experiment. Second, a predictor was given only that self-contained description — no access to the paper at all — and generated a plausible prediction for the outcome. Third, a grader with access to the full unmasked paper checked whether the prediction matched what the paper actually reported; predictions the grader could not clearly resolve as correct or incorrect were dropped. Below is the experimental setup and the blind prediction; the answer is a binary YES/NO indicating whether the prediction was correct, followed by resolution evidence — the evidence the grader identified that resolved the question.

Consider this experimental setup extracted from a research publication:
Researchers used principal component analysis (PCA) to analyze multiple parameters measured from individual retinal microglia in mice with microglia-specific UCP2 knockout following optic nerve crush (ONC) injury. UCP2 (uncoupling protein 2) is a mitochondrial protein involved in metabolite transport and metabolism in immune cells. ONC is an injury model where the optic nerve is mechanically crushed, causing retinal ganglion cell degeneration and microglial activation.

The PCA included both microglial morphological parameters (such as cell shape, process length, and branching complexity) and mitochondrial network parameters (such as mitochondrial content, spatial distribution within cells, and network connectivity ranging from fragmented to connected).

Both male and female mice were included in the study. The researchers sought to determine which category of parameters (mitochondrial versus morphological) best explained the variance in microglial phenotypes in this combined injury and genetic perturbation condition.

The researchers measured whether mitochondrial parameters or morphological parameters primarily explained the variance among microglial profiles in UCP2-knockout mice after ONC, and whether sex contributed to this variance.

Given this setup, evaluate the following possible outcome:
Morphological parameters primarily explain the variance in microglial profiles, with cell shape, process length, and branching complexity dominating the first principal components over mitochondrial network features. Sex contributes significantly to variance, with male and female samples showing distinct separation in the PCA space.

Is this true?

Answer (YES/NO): NO